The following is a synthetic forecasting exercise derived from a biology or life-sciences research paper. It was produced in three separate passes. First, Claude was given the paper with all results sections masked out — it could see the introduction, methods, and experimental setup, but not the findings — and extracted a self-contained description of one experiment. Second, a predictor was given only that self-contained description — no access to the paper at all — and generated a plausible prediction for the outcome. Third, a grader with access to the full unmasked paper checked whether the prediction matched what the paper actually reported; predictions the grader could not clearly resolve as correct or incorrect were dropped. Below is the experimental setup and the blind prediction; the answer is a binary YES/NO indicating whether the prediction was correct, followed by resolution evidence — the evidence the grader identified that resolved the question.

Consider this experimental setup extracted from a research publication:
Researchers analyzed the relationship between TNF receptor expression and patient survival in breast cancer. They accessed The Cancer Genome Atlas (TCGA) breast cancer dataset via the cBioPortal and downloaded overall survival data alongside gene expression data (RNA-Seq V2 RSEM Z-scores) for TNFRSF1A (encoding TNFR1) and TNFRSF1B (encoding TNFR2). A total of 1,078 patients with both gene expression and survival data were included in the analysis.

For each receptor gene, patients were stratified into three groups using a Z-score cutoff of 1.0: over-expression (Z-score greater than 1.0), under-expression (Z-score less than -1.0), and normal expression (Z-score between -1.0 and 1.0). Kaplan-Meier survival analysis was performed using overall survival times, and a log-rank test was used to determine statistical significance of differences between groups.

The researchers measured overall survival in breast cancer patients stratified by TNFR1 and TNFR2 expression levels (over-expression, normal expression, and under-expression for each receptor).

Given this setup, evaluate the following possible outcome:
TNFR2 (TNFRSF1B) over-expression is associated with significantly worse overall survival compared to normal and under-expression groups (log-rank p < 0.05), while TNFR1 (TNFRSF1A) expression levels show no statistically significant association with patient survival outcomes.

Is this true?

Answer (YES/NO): NO